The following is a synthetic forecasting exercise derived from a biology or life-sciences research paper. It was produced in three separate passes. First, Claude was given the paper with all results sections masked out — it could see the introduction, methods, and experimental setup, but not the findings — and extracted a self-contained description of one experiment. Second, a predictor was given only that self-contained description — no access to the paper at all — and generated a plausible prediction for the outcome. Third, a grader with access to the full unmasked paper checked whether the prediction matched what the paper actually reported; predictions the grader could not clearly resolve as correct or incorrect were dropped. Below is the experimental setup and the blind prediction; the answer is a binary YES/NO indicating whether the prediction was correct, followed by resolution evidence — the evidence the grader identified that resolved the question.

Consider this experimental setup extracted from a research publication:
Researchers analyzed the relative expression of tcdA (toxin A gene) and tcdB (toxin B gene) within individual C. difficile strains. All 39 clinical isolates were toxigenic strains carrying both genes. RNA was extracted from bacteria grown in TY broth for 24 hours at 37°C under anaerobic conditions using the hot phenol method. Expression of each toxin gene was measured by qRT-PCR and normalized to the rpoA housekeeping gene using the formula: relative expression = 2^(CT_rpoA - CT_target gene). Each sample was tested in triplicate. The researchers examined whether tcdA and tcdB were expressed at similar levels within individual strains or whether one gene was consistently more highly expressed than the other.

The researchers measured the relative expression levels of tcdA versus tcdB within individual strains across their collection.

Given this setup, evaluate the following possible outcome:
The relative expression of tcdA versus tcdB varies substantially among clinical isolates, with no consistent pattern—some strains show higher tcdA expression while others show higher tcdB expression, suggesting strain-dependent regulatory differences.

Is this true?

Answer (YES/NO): YES